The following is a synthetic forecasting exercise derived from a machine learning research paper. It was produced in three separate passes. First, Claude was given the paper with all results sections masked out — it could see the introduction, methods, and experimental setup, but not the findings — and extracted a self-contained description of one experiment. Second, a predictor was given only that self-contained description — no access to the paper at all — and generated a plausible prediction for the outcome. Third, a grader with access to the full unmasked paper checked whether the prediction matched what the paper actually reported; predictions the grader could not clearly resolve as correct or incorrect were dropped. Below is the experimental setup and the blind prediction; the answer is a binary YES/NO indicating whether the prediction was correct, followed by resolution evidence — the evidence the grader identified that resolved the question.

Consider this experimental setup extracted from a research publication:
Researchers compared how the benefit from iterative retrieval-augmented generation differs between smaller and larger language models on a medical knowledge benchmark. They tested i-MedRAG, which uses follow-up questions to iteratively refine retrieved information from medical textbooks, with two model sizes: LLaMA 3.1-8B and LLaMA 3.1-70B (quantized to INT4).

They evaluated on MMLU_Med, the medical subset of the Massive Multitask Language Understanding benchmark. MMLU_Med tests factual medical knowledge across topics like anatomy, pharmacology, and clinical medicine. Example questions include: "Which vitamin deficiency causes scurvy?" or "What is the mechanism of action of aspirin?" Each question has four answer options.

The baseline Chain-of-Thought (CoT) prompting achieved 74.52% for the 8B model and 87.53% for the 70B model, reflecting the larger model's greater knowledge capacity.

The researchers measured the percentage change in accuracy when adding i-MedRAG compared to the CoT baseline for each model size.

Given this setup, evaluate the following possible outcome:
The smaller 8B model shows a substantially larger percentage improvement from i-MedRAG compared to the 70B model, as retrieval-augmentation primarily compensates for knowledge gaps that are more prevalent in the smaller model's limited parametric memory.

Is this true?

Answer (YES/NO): NO